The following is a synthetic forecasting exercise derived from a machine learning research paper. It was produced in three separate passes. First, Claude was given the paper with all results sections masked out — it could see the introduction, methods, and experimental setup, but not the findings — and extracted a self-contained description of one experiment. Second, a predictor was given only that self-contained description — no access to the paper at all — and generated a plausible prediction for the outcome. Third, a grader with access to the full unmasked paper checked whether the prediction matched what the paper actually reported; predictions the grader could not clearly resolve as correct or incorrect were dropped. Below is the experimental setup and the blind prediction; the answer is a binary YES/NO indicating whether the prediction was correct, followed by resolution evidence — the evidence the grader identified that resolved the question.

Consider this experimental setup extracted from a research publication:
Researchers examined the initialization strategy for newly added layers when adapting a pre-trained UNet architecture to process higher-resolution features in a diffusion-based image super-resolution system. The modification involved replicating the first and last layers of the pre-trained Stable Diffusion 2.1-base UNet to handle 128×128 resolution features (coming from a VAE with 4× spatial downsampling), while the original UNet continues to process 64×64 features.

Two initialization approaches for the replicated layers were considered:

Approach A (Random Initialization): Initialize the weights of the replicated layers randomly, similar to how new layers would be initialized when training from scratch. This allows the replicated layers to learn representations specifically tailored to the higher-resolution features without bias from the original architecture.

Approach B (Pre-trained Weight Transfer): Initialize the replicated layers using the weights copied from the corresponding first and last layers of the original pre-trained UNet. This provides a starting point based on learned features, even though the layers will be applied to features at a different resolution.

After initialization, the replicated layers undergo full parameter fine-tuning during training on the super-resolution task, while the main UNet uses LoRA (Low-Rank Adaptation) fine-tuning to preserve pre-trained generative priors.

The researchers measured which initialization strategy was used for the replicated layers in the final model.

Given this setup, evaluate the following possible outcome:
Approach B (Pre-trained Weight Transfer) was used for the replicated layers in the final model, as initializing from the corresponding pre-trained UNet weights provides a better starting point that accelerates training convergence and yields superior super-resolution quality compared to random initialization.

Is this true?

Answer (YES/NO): YES